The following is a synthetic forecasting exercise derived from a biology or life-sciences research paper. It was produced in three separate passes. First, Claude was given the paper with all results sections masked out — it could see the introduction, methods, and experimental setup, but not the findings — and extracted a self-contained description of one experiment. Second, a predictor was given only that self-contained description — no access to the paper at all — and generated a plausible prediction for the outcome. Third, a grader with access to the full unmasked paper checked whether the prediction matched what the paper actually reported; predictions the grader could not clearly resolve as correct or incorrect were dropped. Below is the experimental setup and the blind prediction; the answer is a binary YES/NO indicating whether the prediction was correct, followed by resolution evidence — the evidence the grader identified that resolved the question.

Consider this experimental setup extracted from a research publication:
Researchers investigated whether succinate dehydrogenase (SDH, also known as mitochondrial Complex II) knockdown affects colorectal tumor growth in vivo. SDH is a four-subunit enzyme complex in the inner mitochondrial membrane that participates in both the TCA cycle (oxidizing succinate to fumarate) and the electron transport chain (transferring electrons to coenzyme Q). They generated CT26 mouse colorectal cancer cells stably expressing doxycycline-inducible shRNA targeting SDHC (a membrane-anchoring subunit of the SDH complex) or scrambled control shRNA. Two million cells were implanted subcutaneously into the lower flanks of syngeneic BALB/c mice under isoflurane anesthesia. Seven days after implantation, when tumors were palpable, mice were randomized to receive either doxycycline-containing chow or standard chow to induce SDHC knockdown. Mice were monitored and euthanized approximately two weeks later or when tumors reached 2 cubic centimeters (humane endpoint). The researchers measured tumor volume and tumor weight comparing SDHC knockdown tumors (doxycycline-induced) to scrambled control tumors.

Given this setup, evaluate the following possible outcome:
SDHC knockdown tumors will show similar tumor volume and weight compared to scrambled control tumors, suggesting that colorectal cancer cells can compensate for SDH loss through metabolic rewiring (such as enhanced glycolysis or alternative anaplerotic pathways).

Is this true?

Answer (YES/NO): NO